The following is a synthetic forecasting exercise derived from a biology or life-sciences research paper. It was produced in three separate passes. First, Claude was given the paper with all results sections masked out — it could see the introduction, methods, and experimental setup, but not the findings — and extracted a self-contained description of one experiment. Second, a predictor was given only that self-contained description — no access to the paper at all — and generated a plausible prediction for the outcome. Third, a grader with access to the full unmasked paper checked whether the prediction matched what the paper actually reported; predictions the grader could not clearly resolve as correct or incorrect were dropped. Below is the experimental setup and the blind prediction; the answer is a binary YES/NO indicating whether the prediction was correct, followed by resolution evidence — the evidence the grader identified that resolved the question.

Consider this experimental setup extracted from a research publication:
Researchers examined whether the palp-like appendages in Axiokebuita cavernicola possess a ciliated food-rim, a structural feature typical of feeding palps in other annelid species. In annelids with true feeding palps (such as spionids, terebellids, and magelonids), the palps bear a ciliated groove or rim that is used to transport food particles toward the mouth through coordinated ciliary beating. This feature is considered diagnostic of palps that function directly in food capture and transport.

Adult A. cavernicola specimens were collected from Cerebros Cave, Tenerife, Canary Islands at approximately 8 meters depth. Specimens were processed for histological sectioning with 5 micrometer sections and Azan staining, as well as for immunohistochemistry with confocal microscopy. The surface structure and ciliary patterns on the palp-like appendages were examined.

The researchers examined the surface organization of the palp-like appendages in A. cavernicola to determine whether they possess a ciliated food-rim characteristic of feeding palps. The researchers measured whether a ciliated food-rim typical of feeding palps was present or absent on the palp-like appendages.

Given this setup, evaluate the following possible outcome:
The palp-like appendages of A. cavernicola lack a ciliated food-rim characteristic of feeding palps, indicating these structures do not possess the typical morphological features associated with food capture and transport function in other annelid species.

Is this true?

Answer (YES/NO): YES